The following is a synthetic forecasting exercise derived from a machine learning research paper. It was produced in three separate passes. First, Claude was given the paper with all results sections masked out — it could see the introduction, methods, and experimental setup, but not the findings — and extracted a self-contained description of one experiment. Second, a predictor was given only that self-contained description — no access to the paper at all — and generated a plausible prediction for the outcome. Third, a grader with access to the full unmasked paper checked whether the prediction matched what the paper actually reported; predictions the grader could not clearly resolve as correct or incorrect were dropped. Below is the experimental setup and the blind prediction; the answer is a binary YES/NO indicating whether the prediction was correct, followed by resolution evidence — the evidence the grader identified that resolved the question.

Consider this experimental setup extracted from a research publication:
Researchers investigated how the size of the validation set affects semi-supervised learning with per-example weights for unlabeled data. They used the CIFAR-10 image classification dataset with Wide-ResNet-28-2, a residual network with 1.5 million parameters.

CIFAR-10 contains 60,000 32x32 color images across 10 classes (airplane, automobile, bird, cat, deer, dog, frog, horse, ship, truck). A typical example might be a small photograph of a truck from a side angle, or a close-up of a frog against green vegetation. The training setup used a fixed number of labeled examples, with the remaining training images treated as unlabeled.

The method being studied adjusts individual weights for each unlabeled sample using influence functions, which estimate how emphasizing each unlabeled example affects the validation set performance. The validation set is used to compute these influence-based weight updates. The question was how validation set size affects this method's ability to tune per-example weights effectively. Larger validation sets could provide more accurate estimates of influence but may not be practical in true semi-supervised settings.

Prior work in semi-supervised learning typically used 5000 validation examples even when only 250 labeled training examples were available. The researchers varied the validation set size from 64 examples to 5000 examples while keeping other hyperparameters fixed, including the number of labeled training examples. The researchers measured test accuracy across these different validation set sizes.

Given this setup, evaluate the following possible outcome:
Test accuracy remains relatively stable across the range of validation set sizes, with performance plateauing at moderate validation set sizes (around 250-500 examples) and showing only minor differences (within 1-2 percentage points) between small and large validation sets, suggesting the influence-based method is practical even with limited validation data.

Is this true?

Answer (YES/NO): NO